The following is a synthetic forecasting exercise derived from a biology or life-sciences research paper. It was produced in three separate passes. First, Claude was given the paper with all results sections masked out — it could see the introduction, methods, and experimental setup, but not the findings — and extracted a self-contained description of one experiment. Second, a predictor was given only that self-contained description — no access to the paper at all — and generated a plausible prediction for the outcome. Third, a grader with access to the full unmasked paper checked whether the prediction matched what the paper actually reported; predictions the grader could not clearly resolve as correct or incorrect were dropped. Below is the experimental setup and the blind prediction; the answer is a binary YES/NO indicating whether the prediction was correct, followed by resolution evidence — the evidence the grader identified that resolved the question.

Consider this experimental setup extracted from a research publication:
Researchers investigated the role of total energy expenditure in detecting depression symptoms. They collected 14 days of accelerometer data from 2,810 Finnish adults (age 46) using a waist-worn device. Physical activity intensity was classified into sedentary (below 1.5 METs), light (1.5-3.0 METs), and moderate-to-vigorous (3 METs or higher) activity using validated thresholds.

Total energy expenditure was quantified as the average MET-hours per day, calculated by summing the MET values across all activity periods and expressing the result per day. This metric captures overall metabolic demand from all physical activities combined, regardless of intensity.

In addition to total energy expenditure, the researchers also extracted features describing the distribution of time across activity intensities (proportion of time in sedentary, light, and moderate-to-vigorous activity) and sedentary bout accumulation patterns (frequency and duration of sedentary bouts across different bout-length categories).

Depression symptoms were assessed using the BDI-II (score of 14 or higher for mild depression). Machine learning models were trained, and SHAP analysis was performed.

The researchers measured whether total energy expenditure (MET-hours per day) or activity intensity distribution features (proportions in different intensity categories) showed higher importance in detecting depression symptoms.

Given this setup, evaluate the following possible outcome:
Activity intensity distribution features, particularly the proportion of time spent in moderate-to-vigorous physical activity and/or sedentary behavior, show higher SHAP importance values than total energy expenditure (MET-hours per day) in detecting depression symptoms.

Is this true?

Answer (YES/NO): YES